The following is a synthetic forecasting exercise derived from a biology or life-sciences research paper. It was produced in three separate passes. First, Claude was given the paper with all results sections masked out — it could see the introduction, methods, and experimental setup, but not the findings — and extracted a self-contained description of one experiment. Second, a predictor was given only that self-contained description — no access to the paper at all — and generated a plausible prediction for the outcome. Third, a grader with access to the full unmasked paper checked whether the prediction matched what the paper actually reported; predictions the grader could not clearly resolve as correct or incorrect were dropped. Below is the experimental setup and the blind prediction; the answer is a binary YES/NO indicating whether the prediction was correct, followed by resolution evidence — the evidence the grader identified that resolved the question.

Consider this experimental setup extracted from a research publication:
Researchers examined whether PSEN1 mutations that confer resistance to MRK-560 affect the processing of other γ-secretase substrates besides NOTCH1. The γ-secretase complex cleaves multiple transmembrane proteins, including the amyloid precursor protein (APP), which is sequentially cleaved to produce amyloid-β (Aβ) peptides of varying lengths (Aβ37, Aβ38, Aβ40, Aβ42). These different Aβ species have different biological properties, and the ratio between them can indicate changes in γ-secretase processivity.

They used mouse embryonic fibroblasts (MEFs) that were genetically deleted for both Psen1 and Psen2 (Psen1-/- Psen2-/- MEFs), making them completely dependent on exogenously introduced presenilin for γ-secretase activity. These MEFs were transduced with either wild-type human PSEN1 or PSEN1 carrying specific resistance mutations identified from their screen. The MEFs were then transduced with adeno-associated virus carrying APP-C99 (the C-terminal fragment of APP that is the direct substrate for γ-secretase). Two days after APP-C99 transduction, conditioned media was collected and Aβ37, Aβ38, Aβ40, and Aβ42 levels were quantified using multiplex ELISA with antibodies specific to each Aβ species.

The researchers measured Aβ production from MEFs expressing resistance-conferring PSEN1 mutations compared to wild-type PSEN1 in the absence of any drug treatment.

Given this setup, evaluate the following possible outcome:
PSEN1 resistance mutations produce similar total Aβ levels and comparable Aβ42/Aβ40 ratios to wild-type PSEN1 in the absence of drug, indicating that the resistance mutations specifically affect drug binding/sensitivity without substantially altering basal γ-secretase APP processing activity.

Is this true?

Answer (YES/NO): NO